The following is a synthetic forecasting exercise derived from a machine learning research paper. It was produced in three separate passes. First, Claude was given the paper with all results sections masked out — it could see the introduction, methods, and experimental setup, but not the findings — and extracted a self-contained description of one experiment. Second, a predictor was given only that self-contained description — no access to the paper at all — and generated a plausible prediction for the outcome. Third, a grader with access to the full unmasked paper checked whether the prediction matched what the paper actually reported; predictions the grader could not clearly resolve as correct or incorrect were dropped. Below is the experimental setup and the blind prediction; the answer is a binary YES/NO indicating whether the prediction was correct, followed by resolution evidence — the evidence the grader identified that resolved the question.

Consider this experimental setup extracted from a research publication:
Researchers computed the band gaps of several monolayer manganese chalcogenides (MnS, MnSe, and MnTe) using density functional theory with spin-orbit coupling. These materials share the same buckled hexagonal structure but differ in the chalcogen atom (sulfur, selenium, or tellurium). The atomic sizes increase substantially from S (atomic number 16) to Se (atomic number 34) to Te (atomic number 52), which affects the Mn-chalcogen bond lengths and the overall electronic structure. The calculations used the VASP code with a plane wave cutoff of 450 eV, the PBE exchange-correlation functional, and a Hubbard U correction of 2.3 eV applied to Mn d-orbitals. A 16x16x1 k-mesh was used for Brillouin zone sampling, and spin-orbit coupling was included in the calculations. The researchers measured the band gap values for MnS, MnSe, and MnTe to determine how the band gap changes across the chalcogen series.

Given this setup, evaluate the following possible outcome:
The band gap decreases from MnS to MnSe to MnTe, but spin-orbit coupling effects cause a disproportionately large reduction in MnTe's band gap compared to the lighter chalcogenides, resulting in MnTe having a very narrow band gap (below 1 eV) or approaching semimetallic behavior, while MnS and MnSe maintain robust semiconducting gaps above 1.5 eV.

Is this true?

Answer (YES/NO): NO